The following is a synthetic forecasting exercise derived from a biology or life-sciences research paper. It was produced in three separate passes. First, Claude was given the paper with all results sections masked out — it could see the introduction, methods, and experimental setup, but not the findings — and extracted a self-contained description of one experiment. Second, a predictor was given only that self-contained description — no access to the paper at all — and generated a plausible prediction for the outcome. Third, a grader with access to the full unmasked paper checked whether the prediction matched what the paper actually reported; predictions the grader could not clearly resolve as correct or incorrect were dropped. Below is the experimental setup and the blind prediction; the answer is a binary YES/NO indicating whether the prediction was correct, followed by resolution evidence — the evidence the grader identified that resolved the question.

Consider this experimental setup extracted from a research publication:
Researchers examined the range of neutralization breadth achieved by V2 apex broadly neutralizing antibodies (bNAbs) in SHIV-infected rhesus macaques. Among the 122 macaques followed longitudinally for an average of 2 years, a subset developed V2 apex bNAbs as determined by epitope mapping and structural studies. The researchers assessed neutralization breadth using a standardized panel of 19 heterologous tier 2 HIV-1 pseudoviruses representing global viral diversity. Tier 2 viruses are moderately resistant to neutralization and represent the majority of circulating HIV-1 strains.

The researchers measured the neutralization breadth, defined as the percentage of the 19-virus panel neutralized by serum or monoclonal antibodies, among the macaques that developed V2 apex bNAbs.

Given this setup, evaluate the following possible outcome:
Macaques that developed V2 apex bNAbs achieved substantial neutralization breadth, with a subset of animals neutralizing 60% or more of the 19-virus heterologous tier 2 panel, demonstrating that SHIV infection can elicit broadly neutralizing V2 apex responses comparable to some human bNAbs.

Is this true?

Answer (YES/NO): YES